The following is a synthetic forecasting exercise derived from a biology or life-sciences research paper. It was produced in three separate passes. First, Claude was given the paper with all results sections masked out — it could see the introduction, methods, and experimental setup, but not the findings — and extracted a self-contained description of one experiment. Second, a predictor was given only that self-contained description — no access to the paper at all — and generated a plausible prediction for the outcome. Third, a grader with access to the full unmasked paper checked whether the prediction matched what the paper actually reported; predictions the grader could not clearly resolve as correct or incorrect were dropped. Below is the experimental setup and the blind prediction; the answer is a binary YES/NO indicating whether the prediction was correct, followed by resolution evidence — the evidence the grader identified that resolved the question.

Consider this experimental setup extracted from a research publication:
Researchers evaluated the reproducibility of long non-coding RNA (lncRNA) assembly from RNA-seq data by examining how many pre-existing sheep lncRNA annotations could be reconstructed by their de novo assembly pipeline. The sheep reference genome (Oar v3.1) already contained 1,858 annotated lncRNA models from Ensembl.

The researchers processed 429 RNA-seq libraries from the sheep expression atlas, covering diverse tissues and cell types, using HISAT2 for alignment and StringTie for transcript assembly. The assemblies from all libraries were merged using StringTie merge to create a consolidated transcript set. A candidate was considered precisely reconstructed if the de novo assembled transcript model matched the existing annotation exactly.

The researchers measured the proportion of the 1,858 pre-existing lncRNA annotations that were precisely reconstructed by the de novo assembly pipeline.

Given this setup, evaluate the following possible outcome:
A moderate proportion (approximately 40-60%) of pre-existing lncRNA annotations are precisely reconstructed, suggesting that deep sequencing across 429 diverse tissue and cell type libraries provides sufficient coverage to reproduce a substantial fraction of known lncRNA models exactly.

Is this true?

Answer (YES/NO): NO